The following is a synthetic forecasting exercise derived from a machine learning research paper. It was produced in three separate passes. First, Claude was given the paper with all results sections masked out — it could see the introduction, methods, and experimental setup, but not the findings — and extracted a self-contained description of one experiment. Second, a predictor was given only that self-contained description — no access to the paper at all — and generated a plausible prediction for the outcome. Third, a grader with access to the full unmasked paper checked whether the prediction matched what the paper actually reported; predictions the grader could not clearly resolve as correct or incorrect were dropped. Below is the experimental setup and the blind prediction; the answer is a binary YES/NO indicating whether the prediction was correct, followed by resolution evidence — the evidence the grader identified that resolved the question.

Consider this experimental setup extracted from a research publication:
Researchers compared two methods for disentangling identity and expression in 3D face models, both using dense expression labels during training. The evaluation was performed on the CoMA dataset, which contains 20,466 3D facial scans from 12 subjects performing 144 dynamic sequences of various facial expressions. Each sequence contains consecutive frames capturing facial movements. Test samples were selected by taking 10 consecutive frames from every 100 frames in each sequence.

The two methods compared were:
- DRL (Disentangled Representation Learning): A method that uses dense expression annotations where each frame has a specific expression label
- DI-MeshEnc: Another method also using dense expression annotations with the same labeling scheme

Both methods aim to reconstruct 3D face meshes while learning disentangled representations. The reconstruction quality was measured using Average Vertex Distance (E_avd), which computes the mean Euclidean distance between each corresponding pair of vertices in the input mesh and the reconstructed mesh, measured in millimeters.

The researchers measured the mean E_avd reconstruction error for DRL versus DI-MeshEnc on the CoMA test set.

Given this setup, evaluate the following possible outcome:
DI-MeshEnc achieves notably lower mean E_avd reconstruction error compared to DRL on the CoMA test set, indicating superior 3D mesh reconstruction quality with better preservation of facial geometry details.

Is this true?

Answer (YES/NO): YES